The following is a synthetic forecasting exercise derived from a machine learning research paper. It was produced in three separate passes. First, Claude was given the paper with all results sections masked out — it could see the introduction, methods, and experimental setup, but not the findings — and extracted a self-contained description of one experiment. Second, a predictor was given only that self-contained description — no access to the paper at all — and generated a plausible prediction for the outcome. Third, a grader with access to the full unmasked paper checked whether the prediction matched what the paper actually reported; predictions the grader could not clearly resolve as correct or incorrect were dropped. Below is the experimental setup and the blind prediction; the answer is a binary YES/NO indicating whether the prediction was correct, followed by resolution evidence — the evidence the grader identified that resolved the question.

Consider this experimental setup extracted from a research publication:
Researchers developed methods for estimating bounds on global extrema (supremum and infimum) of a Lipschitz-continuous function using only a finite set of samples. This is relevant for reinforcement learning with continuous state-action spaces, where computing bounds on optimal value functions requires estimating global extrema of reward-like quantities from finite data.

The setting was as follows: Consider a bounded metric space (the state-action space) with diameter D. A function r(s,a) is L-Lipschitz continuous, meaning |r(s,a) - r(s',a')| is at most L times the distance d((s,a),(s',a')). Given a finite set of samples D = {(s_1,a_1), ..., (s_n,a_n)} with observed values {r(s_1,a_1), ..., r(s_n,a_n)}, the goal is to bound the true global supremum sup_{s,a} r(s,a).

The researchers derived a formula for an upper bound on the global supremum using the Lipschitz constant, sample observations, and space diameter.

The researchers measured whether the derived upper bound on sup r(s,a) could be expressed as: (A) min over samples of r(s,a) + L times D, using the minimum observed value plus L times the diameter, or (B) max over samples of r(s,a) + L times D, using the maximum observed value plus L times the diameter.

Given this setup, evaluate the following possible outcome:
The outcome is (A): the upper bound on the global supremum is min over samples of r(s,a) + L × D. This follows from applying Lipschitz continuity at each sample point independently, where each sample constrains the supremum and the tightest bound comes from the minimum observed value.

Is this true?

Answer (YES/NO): YES